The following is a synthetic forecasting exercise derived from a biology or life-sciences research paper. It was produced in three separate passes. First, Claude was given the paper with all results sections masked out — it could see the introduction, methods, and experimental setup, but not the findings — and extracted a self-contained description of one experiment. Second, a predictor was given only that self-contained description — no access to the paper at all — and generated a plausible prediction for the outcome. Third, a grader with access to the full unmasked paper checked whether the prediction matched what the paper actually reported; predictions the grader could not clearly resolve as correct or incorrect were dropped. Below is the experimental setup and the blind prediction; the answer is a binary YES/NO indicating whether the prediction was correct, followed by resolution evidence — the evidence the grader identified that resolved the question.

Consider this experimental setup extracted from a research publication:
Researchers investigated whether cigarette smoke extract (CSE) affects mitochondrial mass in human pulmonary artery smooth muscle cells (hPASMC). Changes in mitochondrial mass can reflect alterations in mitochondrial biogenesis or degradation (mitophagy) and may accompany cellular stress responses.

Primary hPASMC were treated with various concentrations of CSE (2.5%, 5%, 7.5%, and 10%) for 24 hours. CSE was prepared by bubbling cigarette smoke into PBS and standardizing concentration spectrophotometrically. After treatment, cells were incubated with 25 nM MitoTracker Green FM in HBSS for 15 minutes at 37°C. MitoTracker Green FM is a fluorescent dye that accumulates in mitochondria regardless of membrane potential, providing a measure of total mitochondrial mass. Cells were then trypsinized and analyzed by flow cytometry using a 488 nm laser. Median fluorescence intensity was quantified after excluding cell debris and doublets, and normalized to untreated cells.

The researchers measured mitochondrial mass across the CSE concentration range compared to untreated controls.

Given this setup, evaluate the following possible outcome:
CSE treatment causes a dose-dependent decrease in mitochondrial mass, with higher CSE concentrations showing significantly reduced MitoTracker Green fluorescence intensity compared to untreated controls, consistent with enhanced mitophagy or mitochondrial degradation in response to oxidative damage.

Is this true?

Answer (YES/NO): NO